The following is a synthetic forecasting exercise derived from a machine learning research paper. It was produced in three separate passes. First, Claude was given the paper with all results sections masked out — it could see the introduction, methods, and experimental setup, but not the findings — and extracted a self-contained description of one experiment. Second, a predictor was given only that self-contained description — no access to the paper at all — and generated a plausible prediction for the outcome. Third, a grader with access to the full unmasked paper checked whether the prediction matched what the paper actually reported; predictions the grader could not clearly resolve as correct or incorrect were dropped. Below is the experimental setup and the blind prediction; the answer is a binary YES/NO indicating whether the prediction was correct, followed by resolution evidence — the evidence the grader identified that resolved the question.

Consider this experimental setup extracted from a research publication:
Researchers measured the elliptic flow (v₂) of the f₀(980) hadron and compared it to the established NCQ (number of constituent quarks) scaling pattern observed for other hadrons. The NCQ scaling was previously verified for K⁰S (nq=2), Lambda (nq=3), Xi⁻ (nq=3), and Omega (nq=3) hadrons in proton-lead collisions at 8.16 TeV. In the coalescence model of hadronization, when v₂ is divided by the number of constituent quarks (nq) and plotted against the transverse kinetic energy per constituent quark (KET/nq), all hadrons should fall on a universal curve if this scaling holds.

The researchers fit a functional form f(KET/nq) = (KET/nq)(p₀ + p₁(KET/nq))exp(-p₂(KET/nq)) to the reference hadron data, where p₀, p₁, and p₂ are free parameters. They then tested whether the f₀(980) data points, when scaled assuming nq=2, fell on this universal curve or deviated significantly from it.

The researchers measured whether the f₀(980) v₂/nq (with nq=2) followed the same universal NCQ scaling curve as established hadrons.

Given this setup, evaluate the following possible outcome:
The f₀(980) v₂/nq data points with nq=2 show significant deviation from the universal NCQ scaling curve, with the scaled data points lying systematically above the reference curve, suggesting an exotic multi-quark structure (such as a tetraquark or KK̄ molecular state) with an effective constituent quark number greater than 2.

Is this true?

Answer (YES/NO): NO